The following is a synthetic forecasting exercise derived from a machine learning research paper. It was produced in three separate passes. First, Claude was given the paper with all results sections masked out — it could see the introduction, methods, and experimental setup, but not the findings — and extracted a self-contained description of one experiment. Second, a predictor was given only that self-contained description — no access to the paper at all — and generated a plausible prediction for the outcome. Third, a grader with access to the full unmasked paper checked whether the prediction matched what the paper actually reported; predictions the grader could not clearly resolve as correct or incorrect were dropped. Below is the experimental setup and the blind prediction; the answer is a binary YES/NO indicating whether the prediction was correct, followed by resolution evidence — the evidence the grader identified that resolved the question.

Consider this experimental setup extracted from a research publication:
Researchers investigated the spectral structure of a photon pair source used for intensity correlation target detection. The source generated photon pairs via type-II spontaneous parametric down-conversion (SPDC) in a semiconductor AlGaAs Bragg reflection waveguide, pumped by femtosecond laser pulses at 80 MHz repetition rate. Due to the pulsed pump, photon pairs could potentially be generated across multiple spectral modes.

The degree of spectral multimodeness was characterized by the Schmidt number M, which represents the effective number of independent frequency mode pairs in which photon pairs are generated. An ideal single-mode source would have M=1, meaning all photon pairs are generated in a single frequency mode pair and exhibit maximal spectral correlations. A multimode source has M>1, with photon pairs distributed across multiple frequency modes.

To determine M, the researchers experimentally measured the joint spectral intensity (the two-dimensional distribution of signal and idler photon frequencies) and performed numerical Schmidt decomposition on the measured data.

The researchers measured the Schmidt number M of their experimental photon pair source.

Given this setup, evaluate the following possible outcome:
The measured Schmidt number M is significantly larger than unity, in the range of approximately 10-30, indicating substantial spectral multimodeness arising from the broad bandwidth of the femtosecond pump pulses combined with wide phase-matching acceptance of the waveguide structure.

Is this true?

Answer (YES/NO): YES